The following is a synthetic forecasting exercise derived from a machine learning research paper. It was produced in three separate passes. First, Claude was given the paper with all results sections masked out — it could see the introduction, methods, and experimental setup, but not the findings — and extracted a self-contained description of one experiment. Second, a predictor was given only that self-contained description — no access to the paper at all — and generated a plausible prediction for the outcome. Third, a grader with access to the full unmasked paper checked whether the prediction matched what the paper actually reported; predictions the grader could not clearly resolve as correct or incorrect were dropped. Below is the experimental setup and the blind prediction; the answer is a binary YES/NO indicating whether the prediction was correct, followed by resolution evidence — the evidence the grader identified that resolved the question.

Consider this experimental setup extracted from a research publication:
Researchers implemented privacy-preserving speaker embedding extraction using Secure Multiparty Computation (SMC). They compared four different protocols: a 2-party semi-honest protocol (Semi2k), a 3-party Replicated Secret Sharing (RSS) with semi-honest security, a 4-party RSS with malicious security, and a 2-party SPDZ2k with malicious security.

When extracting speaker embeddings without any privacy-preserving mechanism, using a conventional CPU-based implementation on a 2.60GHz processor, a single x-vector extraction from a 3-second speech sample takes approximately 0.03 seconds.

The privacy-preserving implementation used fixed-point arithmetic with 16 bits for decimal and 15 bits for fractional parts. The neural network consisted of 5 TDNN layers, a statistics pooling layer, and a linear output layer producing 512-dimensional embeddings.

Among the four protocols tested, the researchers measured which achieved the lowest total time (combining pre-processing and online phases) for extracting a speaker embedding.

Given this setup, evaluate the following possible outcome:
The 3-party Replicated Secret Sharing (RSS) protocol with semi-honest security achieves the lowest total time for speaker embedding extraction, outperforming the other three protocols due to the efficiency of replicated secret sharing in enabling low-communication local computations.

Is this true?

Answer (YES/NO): YES